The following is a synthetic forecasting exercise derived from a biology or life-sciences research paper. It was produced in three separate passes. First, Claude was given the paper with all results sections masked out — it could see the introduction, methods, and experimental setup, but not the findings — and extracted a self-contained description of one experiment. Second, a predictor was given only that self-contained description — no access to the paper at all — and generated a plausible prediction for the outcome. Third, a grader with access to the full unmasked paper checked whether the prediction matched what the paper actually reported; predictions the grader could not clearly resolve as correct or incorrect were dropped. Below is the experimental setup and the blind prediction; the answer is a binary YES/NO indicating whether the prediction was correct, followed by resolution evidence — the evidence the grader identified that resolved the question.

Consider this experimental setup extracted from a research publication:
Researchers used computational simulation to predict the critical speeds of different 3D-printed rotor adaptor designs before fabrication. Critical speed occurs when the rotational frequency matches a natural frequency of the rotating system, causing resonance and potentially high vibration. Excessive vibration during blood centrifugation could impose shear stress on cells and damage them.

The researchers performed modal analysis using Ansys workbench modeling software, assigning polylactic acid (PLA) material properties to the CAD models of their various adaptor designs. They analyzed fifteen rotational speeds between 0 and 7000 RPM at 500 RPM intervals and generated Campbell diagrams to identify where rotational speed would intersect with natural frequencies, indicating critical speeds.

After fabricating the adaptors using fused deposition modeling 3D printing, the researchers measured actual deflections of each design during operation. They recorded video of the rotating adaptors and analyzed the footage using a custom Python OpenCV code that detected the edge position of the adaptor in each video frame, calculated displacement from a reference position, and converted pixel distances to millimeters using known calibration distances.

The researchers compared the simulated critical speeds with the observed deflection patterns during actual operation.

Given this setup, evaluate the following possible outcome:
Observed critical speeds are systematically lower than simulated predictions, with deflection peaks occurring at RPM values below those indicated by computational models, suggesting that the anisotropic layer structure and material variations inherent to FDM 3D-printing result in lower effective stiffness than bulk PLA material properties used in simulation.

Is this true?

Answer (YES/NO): NO